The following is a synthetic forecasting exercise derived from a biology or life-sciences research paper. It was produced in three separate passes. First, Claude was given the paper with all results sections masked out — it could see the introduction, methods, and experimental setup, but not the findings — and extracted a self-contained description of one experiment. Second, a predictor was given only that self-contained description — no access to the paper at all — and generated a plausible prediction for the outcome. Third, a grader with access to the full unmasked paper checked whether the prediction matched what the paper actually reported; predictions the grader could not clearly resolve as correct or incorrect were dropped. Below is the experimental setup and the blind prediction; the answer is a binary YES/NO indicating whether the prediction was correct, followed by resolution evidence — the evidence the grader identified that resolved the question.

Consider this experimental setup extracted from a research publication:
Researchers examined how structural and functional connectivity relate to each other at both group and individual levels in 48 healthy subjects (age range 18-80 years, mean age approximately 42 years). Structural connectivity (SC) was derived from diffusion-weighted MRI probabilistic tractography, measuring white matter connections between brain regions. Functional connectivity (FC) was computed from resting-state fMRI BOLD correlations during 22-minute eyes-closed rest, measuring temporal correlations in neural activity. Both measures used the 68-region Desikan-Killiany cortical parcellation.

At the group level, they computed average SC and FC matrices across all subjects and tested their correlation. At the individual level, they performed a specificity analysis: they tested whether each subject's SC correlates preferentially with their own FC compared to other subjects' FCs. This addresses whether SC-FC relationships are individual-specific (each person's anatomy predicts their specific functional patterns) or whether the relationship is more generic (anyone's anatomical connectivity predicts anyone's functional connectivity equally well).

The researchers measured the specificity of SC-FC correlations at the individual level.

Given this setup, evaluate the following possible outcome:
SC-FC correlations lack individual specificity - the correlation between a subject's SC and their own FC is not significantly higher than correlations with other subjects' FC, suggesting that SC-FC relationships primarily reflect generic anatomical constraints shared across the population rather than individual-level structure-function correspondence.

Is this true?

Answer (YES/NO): YES